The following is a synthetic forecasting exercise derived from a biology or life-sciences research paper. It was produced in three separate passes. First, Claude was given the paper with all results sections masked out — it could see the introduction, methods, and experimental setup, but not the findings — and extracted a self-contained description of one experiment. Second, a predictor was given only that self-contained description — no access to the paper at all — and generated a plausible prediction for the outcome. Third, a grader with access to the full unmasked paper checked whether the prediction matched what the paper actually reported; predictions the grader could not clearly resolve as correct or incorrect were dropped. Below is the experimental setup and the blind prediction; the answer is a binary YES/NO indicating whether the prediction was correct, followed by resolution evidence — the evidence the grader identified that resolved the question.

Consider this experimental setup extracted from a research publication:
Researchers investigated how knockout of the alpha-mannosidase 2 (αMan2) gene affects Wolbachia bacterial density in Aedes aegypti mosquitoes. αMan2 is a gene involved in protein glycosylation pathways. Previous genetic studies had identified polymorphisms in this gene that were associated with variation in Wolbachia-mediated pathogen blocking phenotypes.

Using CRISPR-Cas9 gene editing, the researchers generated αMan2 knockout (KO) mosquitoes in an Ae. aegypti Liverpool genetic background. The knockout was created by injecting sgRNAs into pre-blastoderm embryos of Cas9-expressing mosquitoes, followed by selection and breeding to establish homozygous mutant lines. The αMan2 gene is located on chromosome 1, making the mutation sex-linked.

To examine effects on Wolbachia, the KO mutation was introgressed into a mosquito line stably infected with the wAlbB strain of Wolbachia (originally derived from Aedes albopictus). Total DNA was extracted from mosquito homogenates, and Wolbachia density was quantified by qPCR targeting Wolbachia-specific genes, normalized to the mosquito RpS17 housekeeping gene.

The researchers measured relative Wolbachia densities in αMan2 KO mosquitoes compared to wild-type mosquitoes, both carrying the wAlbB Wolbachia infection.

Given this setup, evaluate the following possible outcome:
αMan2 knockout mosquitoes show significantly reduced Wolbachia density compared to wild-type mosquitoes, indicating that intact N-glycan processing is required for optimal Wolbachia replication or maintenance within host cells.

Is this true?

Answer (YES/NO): NO